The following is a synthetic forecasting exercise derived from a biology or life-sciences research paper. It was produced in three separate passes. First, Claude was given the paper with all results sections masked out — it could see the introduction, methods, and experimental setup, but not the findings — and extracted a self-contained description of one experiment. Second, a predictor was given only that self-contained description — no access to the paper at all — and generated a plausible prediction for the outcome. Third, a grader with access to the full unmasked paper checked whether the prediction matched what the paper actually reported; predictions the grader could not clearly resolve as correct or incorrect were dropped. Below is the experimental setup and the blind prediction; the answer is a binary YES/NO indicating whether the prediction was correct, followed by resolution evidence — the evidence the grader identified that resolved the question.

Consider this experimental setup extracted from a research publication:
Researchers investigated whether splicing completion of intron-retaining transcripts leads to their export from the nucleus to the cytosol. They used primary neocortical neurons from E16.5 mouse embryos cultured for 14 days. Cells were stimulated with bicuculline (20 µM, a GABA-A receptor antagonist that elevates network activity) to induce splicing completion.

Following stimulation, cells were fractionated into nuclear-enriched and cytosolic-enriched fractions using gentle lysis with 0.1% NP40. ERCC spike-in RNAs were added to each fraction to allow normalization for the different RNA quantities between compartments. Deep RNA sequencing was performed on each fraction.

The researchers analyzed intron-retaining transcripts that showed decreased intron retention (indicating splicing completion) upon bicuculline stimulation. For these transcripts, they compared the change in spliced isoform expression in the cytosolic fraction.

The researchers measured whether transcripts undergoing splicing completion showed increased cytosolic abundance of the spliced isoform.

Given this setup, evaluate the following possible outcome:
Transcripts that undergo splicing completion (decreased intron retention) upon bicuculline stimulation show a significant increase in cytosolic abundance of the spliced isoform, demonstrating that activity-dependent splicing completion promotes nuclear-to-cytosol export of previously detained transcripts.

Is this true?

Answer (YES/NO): YES